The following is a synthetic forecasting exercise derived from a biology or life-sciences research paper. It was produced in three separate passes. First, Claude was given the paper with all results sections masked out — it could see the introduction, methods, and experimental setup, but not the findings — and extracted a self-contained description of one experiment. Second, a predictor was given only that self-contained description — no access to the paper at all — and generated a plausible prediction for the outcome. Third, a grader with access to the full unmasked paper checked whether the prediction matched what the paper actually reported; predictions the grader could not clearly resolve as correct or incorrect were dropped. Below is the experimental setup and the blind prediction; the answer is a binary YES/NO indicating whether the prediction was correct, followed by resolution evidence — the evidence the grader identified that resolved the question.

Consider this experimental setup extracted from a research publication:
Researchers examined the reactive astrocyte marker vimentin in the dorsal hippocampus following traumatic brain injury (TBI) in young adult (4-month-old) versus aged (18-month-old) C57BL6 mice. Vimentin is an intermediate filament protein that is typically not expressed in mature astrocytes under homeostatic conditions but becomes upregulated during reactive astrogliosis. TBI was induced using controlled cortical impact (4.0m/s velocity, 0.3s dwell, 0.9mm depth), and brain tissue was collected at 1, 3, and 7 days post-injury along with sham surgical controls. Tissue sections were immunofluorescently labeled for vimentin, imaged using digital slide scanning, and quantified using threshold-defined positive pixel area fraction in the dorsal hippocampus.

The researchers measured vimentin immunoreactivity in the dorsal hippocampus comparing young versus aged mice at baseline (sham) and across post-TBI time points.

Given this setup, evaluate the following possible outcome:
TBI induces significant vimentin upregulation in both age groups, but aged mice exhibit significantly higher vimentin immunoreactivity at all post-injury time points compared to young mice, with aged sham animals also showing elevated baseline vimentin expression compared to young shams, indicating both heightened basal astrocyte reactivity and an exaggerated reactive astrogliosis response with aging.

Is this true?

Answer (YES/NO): NO